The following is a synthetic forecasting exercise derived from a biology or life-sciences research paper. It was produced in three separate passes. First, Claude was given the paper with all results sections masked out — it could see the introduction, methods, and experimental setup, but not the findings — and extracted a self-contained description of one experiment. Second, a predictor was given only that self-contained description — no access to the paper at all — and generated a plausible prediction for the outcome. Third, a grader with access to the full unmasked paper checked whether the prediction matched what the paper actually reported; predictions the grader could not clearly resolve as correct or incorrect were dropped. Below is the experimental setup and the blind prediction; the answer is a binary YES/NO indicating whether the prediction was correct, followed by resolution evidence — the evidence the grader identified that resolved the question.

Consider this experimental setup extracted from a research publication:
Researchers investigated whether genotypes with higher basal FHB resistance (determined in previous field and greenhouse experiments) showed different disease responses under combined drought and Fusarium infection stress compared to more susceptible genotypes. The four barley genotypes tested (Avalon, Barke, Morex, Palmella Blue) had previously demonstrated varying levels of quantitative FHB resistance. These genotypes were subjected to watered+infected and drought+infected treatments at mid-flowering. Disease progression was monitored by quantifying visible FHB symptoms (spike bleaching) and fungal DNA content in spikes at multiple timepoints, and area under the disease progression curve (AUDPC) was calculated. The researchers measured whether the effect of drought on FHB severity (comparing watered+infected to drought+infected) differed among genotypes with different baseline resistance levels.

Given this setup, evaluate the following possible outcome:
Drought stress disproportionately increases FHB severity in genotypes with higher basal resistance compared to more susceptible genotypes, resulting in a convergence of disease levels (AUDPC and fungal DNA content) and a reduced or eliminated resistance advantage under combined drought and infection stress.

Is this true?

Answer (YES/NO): NO